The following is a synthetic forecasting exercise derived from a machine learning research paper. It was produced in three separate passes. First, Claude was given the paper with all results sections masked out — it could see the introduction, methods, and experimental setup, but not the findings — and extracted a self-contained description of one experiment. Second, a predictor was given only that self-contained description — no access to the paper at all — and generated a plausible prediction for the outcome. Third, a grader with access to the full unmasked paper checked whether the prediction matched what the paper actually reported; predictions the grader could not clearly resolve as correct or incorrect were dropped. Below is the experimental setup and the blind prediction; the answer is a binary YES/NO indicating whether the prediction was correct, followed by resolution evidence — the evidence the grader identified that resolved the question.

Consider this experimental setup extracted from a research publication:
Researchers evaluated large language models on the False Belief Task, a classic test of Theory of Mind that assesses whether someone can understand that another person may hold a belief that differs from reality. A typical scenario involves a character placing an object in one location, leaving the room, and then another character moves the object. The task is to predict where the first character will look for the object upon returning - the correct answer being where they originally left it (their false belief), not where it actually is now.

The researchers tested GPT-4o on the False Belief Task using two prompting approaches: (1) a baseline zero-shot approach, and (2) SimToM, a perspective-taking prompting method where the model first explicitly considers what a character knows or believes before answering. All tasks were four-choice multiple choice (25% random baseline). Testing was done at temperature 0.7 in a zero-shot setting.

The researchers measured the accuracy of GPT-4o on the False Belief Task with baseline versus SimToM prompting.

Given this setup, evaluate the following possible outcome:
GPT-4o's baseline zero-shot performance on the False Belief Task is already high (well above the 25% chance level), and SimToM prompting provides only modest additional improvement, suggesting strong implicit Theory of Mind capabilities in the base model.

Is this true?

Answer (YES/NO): NO